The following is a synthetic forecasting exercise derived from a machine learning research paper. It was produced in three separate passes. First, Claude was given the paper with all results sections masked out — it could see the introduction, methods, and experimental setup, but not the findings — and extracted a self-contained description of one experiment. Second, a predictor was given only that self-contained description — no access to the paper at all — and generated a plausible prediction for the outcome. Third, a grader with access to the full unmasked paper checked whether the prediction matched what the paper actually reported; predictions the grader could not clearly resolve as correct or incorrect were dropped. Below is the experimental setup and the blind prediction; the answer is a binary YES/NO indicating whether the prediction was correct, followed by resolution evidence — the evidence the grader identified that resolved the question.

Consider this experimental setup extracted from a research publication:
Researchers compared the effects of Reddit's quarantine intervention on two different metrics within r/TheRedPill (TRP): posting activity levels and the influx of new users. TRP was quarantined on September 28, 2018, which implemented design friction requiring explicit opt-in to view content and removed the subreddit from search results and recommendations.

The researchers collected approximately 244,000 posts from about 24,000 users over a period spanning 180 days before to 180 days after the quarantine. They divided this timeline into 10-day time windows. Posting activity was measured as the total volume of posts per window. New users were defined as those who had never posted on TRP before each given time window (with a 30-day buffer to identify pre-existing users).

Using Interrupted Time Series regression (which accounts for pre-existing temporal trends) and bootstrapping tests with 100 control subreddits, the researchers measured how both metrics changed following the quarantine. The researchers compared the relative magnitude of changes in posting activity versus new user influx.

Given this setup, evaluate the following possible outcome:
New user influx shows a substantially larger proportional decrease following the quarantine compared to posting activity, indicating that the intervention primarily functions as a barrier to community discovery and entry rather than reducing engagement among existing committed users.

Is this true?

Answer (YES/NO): YES